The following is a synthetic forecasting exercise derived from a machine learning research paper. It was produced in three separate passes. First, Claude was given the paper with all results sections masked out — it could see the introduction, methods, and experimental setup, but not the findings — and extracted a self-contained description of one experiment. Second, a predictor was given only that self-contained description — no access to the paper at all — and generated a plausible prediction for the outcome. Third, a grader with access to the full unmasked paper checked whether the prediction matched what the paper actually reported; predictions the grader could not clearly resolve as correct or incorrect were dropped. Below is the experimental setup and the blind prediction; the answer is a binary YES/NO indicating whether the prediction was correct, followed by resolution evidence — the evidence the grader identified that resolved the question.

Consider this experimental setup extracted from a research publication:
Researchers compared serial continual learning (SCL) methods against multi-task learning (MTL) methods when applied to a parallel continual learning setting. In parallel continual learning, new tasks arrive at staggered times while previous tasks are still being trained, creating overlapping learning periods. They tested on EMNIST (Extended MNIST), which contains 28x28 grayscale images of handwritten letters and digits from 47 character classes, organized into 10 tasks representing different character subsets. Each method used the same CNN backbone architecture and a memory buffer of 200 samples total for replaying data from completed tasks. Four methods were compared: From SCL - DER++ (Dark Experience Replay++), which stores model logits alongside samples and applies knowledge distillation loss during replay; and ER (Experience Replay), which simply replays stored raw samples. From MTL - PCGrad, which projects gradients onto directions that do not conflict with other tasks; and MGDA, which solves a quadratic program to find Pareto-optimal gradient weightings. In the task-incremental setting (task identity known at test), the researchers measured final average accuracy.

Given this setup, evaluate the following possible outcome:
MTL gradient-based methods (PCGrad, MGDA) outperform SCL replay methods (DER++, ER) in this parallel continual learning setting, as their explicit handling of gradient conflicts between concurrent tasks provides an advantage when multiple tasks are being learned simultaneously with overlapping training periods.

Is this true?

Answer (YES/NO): NO